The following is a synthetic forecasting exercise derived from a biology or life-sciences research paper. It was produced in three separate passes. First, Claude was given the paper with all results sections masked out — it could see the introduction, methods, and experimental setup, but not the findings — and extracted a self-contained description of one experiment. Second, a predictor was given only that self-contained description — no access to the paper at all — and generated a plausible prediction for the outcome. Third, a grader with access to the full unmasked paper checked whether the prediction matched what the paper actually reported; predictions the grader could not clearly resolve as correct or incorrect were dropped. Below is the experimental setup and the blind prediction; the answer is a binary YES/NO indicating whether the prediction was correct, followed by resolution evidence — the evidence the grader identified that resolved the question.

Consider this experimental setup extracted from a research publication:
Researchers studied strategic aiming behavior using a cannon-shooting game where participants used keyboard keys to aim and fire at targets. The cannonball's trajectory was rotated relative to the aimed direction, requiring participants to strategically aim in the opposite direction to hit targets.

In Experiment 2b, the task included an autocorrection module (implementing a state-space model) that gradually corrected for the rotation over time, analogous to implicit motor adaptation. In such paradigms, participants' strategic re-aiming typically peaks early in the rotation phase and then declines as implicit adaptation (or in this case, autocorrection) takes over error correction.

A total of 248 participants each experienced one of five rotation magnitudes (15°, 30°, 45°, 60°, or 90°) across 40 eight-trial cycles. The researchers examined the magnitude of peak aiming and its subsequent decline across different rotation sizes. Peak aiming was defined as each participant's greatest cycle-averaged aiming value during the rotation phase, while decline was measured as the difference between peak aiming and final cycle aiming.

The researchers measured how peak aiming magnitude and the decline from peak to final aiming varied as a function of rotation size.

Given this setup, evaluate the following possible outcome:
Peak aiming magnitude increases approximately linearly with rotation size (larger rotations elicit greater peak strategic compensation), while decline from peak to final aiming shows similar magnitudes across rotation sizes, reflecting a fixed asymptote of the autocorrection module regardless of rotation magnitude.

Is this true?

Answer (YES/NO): NO